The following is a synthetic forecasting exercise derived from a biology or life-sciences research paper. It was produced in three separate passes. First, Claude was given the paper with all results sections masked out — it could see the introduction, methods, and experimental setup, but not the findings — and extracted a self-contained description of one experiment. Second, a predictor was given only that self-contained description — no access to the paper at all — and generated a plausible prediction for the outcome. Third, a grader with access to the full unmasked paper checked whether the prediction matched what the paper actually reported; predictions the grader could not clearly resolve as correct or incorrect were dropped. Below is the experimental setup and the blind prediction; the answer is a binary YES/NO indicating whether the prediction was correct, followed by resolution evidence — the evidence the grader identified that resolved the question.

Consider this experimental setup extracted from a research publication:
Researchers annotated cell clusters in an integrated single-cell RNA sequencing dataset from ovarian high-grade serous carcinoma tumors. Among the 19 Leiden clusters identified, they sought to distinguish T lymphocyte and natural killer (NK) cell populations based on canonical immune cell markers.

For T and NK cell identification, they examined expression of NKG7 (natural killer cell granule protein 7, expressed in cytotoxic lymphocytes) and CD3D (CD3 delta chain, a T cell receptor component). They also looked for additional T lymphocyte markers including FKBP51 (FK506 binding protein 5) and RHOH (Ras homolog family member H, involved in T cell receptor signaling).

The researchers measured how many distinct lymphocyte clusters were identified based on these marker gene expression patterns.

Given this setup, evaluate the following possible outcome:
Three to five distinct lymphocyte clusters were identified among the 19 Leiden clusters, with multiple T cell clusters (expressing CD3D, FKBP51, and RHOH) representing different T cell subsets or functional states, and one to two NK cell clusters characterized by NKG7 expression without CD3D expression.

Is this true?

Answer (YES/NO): NO